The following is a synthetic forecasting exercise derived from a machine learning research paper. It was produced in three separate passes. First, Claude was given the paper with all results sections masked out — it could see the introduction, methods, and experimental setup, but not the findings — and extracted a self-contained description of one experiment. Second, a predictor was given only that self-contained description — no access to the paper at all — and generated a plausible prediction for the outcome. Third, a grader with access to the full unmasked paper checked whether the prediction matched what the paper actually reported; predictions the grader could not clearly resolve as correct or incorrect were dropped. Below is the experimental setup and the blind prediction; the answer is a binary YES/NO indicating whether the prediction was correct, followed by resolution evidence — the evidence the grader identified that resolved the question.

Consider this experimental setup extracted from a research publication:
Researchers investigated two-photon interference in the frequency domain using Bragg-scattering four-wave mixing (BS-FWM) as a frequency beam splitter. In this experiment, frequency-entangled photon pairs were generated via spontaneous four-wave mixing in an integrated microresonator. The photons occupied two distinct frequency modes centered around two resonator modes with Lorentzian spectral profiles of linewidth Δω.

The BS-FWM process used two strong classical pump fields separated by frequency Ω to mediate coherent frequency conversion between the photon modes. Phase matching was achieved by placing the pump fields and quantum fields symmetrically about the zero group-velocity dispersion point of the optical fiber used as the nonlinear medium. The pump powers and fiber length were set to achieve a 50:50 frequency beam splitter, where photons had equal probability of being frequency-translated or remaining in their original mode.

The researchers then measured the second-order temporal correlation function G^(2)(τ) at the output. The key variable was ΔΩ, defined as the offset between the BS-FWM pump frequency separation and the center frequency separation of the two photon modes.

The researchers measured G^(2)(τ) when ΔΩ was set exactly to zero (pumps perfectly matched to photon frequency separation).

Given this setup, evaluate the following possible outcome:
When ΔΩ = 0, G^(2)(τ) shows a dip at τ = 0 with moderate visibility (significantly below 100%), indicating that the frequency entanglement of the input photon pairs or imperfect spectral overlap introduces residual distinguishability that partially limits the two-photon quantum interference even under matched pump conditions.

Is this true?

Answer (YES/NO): NO